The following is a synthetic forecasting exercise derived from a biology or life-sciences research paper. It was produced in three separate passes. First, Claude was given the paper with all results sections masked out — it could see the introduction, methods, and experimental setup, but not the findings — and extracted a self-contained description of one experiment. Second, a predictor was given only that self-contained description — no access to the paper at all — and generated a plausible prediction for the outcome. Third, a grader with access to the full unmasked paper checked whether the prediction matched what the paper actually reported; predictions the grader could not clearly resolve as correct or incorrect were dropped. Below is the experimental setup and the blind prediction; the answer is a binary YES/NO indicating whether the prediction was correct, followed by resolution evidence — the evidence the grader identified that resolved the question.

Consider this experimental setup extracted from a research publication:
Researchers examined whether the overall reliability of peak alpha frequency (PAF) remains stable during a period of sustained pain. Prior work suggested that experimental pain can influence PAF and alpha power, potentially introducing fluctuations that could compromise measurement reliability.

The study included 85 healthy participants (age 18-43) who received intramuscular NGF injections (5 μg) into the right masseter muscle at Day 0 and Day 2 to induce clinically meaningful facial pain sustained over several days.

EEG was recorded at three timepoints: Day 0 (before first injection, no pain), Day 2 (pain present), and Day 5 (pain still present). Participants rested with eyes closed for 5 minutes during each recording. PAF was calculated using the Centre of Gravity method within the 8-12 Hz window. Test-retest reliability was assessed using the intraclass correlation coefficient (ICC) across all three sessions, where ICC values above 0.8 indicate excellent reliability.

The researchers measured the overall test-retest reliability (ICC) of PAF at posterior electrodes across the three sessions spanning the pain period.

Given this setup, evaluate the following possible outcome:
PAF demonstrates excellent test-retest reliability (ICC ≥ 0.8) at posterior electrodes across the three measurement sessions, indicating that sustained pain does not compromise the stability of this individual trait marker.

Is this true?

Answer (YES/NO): YES